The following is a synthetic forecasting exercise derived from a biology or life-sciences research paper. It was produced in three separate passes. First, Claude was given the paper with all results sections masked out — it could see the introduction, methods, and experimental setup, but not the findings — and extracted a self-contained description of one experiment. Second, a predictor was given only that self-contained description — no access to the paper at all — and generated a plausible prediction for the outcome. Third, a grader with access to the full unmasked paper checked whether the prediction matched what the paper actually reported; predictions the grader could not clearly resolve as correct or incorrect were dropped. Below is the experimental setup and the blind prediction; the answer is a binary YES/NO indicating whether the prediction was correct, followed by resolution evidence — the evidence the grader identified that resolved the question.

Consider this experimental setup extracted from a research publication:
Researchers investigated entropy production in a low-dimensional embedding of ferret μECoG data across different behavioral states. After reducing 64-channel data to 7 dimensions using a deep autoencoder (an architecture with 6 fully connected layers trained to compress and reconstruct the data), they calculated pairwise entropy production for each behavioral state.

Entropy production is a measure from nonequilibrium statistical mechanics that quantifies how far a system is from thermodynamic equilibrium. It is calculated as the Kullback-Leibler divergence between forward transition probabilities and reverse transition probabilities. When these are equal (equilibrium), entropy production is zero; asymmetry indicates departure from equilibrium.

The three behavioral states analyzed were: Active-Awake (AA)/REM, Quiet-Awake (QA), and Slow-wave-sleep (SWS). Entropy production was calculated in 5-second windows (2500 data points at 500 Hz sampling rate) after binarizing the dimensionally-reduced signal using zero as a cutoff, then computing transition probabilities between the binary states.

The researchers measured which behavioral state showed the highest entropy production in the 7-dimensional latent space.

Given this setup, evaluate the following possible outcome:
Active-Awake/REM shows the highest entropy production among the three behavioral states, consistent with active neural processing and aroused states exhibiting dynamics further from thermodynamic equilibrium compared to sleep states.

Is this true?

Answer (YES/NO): YES